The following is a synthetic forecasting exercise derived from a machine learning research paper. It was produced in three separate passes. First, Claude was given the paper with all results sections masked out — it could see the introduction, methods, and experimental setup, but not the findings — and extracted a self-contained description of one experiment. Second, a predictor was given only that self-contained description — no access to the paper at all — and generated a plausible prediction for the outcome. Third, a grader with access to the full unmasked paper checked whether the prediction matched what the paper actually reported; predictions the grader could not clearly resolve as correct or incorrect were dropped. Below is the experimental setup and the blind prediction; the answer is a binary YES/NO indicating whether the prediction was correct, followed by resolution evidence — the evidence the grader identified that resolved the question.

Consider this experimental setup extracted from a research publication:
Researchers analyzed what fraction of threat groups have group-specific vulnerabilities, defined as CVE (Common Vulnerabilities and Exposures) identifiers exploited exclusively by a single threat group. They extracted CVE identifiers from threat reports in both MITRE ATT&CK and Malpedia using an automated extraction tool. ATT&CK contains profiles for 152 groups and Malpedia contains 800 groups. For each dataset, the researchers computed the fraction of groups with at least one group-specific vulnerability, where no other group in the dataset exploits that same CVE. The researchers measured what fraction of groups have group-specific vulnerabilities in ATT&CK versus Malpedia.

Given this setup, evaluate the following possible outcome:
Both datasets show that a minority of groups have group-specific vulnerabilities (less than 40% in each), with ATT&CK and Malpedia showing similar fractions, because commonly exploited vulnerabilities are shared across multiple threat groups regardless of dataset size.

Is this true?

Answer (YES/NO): NO